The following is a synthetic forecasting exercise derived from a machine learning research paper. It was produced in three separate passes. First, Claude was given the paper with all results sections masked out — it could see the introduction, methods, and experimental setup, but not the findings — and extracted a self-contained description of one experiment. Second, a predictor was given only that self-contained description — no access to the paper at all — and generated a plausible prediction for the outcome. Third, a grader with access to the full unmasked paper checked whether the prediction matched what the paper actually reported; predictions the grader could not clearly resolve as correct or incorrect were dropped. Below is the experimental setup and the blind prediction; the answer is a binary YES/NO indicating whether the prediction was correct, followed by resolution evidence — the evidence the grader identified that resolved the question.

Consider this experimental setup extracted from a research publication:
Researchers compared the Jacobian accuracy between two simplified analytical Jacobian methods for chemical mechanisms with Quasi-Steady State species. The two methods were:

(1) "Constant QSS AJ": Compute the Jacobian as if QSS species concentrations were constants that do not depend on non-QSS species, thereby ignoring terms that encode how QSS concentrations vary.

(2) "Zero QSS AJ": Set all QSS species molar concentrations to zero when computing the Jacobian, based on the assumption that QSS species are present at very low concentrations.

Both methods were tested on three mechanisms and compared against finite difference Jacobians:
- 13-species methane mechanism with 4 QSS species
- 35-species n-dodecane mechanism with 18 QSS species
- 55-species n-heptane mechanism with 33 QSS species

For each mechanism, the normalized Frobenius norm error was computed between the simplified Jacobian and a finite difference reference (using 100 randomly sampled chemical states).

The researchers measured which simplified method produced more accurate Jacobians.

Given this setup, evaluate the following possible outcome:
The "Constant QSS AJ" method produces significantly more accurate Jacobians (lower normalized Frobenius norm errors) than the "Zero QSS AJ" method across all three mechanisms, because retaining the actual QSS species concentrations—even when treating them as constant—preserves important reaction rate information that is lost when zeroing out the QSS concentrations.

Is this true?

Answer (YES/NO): NO